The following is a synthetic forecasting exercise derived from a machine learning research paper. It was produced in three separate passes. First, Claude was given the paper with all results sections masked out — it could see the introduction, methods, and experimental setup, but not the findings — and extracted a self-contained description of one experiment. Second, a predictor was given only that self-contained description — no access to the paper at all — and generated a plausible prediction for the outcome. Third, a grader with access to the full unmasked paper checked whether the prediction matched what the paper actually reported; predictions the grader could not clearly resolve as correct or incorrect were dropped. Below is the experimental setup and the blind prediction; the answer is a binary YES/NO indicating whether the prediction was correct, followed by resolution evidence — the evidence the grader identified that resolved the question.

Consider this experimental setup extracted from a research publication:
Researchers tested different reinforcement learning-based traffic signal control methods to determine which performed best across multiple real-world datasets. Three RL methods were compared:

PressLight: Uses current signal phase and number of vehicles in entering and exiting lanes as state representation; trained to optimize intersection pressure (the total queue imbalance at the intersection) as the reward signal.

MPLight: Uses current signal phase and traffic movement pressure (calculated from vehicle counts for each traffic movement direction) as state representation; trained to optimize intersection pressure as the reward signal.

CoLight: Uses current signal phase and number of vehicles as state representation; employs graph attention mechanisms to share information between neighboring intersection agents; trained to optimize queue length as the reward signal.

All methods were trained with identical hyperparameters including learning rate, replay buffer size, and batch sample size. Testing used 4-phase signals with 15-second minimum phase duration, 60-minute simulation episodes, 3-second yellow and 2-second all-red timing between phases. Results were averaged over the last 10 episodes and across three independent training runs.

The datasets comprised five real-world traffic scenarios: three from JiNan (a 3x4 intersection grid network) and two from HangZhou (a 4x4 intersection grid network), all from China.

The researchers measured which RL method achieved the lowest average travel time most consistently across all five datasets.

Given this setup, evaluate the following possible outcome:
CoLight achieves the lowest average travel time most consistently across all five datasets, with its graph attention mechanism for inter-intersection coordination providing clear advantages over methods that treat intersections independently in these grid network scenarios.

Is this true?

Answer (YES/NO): YES